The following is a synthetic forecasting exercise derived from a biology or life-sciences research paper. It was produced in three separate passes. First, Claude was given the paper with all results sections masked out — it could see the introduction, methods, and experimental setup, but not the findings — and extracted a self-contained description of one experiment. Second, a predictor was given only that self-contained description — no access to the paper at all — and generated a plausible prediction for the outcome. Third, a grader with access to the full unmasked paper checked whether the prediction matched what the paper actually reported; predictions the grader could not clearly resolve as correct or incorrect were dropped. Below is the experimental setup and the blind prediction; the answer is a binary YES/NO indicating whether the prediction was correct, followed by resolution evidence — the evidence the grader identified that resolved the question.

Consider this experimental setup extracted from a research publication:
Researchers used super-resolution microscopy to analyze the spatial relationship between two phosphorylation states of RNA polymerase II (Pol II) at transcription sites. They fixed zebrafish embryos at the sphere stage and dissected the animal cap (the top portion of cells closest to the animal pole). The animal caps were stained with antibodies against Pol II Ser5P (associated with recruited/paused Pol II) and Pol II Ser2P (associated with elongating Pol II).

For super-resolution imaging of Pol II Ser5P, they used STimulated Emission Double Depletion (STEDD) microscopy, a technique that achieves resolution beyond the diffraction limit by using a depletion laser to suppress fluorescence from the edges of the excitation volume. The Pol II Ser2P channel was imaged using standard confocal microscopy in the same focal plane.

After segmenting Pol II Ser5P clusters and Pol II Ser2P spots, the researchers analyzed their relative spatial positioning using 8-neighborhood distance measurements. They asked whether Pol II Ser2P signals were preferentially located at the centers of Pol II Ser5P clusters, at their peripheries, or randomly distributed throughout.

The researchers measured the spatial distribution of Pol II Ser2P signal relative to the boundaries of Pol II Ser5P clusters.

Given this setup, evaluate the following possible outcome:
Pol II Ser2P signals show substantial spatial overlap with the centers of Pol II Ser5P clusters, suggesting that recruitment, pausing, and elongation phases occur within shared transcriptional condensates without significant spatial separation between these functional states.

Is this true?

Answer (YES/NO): NO